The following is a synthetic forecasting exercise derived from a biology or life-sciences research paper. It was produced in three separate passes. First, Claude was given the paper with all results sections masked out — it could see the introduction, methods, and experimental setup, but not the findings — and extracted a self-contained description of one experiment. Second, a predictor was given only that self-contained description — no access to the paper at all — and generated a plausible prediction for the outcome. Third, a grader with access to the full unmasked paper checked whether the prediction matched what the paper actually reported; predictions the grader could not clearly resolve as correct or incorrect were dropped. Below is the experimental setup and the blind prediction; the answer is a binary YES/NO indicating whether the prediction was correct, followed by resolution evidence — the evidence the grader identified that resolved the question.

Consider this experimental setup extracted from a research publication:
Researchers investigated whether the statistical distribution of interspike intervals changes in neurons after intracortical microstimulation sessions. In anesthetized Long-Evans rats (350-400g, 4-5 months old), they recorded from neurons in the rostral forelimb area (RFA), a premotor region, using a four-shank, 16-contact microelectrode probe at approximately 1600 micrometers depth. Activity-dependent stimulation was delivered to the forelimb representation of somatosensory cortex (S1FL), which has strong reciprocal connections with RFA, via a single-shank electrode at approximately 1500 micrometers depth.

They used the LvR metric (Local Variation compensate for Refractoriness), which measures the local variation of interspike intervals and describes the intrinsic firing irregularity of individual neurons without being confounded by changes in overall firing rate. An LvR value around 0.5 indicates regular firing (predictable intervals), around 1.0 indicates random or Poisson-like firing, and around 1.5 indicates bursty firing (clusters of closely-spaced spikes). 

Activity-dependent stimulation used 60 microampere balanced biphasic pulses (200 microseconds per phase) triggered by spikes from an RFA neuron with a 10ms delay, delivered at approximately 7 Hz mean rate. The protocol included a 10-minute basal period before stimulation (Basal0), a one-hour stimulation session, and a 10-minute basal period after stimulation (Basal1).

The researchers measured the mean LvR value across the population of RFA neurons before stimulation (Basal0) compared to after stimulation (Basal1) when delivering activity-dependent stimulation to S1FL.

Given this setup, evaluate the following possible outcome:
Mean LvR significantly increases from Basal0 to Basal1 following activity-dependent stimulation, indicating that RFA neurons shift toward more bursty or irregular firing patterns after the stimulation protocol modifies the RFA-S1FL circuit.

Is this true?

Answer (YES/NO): NO